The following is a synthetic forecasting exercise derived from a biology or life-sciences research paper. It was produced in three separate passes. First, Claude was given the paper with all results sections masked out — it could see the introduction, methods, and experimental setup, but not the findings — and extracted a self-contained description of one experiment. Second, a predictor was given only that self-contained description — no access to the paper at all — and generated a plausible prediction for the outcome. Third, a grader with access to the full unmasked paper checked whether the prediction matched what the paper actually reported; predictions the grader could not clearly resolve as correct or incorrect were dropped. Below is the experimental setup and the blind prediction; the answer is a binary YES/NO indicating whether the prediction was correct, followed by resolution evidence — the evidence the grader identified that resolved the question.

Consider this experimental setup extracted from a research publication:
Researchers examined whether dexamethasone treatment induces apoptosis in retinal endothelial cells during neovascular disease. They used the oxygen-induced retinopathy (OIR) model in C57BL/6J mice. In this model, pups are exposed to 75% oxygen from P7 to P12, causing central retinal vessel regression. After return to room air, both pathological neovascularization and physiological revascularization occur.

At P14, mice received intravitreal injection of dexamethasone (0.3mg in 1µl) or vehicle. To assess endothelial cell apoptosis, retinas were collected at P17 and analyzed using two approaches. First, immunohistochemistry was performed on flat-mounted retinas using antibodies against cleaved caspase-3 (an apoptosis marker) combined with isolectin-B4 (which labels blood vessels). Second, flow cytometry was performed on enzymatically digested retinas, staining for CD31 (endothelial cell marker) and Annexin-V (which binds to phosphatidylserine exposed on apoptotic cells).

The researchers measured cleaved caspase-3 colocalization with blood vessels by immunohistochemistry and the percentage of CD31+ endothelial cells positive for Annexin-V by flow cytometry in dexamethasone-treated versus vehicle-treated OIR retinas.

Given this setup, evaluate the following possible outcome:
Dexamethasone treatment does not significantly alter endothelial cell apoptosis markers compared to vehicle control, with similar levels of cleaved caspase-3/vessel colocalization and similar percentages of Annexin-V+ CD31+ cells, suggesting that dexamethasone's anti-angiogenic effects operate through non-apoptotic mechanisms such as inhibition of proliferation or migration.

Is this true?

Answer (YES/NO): NO